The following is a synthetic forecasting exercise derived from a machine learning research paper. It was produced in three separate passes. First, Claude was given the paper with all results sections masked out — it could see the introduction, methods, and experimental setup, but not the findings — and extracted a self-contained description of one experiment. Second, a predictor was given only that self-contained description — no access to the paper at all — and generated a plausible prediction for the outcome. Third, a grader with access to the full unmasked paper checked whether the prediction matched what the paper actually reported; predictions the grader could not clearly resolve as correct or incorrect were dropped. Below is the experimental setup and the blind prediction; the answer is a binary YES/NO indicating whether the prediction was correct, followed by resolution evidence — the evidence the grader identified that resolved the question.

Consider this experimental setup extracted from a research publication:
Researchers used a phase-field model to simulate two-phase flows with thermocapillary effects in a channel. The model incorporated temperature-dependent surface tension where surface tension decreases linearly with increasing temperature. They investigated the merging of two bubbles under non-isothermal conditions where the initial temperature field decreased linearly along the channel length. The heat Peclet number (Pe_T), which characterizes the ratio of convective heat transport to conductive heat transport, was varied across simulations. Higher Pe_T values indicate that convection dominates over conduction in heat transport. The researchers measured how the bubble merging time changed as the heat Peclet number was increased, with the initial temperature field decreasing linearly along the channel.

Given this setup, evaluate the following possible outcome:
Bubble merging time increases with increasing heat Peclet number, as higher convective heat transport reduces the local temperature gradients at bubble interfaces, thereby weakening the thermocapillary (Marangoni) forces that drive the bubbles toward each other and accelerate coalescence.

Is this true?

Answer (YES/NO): NO